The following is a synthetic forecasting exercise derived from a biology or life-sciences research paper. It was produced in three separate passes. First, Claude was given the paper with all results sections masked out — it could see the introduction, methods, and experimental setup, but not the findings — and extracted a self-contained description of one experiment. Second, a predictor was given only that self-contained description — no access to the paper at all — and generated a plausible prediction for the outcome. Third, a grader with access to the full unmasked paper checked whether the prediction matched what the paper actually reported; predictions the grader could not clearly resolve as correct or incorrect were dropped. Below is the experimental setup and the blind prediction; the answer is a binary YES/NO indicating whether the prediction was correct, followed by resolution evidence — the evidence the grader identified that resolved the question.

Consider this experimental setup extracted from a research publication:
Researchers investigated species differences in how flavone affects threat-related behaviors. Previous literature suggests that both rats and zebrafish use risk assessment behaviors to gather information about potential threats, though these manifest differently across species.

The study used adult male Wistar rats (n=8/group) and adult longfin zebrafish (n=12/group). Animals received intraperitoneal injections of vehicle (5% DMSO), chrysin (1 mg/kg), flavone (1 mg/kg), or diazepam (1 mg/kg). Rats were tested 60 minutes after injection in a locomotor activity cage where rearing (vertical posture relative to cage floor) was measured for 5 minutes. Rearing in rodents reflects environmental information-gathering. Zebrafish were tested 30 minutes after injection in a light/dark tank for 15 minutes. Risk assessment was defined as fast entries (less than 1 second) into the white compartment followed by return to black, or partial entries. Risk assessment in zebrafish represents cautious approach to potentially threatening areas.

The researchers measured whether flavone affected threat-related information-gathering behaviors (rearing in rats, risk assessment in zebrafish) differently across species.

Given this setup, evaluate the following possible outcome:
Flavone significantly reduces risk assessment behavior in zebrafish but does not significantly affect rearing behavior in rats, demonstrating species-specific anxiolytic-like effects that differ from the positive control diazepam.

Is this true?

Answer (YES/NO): NO